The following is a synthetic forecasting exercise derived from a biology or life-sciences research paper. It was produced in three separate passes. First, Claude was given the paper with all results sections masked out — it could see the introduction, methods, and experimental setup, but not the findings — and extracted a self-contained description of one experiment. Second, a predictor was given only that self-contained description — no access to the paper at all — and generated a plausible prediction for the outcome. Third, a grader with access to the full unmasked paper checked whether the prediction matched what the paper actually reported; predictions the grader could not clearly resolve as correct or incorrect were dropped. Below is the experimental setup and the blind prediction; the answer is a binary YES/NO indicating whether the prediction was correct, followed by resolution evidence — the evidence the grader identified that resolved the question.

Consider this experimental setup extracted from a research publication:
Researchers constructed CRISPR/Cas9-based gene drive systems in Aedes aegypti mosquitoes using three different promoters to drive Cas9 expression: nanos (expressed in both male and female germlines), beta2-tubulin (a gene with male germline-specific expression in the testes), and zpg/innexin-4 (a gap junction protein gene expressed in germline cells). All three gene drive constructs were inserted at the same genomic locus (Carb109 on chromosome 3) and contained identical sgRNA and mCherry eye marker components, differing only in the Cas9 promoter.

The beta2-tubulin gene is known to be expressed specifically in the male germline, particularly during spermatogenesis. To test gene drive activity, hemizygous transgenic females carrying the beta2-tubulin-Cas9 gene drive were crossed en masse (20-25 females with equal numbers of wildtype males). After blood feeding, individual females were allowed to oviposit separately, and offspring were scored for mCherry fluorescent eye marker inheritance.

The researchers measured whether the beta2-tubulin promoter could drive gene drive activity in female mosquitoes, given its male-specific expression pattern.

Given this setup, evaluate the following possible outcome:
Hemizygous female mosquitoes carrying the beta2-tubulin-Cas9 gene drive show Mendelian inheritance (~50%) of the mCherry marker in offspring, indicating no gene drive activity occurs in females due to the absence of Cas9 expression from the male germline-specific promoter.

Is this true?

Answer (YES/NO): YES